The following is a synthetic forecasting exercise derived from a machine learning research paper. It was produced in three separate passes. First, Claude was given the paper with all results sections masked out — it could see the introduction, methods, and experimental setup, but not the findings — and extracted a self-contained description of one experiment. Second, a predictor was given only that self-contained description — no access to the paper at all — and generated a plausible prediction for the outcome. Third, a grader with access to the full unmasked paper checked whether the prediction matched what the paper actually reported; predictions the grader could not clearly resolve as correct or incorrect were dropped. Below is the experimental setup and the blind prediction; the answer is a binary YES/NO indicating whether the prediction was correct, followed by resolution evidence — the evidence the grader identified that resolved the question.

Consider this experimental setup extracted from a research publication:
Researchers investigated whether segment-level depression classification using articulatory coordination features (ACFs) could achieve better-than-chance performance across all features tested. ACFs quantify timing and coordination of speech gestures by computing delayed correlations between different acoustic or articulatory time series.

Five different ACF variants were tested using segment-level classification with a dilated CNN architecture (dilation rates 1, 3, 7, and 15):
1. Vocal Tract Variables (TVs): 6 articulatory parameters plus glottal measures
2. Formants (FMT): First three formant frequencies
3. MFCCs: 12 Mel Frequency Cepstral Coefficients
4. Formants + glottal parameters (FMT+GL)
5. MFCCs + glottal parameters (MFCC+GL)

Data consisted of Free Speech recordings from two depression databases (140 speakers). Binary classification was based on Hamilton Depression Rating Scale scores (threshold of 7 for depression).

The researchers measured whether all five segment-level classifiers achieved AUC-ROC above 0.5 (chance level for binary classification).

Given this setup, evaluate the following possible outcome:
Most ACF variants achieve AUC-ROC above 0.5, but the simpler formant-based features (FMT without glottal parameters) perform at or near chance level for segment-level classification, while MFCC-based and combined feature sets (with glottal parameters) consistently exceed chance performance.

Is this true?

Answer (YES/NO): NO